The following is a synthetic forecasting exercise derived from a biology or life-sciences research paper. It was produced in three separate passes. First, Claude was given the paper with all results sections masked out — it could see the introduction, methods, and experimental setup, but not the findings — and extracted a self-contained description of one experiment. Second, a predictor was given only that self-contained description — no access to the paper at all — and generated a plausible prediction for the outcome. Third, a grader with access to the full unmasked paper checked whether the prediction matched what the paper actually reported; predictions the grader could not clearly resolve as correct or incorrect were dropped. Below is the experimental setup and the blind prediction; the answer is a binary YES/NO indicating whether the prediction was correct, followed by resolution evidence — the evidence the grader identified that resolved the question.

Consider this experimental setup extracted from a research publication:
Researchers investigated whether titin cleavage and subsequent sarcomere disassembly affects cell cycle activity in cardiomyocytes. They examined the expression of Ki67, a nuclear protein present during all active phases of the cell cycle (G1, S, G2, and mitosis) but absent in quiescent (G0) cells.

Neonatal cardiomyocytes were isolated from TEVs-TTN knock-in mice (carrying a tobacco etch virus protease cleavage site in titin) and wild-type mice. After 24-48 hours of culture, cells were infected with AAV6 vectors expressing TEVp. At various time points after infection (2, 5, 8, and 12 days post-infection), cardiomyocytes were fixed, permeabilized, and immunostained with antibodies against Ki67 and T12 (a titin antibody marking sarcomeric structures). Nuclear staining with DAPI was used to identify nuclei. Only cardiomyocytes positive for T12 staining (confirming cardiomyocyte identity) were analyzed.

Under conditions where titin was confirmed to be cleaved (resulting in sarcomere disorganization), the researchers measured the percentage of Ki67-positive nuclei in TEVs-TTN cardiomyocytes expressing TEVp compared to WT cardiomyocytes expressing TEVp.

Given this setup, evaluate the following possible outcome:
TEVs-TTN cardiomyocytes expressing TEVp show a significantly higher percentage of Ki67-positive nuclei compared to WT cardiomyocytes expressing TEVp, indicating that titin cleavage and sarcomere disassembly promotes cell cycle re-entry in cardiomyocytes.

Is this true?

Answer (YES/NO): NO